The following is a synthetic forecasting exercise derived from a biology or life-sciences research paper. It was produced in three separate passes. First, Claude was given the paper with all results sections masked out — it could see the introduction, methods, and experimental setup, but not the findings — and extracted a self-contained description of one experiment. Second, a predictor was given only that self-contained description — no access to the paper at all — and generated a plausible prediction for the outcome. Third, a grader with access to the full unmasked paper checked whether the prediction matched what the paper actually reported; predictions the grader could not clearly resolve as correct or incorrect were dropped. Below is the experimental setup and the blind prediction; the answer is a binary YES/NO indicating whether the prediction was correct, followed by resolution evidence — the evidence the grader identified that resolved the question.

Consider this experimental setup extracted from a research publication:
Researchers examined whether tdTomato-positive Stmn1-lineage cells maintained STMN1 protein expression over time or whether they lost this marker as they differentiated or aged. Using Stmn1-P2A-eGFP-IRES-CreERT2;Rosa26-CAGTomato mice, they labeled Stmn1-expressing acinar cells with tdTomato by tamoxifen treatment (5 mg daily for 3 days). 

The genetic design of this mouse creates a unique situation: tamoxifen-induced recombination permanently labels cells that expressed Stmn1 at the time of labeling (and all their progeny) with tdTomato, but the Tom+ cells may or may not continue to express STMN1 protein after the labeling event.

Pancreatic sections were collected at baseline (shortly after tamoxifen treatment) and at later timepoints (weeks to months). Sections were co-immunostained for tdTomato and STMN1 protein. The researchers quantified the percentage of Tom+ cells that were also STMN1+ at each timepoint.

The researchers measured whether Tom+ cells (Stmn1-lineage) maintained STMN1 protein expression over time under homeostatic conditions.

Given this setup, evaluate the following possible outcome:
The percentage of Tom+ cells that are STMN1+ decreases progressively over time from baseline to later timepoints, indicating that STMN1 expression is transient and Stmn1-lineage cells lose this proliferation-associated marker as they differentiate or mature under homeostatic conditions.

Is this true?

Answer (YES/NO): YES